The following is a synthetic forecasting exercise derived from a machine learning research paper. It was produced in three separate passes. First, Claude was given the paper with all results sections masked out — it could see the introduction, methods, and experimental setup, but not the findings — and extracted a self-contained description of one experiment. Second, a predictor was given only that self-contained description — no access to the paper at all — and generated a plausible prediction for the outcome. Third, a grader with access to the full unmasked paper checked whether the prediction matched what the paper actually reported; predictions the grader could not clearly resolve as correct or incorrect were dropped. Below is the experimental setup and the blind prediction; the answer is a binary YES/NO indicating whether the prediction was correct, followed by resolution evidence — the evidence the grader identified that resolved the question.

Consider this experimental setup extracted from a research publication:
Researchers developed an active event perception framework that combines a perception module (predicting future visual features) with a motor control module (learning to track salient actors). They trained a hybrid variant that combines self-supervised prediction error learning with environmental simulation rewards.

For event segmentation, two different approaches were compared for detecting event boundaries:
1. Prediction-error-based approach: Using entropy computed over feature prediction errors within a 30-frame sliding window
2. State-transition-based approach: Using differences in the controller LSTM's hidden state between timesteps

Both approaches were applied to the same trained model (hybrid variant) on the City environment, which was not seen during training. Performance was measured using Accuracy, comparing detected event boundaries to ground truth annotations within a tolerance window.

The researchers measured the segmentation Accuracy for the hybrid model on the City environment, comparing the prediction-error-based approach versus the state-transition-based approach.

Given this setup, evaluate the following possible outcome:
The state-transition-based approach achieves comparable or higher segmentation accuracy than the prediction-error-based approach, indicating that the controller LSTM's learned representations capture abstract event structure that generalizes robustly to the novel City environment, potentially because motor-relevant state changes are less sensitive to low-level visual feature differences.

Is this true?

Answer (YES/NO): NO